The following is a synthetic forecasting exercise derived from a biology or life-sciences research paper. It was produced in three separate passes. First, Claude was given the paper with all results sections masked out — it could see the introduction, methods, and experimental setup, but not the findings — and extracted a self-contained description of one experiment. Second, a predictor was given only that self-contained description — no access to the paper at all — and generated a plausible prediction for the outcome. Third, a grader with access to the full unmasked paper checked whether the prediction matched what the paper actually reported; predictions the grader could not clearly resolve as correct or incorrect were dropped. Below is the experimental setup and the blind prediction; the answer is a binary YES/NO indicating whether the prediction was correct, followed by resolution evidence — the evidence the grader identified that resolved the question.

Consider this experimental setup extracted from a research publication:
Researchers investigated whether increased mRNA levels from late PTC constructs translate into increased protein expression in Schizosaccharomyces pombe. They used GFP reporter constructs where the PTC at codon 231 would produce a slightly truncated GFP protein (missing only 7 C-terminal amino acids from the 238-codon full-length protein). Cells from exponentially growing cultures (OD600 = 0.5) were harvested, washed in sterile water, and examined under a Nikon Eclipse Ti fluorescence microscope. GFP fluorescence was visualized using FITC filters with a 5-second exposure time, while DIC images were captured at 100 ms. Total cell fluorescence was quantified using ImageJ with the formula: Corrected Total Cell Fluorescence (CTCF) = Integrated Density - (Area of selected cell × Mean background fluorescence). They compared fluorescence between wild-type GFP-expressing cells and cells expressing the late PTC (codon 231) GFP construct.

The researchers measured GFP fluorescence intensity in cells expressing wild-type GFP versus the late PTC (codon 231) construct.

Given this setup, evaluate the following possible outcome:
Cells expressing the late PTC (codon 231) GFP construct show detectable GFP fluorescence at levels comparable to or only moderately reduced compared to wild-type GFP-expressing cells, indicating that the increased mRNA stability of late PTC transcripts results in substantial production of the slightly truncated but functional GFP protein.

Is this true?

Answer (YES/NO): NO